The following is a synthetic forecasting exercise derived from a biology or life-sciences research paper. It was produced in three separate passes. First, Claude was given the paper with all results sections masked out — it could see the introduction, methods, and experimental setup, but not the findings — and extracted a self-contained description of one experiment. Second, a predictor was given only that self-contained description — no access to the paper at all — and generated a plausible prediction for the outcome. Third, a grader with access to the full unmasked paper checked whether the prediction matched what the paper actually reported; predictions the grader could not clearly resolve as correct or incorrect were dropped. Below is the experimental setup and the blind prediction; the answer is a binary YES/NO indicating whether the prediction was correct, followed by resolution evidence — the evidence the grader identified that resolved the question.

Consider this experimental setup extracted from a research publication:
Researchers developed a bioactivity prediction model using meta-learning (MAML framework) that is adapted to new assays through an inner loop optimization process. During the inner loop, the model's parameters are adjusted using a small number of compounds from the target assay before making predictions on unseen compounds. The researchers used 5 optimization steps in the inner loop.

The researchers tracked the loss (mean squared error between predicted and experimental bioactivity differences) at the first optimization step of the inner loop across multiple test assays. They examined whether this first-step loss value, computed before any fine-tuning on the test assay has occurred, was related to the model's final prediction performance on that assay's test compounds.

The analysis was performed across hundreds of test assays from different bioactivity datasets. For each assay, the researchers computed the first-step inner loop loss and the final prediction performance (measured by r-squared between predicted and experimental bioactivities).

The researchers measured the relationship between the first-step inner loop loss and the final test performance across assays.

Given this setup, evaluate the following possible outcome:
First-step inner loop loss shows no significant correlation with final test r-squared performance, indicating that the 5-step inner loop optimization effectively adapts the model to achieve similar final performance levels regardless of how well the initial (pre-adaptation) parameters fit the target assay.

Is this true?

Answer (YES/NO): NO